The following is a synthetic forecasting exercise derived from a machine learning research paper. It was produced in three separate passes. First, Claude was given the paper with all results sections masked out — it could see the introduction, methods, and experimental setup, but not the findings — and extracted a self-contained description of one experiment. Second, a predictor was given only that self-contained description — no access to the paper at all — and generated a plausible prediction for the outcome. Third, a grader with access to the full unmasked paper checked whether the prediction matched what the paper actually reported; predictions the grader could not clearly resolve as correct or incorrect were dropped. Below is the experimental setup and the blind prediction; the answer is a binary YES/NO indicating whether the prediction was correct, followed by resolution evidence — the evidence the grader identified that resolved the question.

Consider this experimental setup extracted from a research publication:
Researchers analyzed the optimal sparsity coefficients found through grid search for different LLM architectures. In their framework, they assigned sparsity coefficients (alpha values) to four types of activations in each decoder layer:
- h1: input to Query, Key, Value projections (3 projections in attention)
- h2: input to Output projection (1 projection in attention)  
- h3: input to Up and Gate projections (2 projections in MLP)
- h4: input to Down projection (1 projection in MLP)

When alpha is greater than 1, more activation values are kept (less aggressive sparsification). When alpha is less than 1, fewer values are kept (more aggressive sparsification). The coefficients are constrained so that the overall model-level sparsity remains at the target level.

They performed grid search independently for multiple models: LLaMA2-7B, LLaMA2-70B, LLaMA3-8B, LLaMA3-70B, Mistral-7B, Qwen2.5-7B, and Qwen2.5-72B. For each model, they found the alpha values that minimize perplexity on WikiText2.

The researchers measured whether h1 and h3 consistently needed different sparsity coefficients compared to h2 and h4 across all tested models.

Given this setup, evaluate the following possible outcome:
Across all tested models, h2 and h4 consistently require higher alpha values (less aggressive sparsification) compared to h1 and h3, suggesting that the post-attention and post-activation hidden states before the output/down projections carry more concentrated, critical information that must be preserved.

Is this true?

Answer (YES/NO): NO